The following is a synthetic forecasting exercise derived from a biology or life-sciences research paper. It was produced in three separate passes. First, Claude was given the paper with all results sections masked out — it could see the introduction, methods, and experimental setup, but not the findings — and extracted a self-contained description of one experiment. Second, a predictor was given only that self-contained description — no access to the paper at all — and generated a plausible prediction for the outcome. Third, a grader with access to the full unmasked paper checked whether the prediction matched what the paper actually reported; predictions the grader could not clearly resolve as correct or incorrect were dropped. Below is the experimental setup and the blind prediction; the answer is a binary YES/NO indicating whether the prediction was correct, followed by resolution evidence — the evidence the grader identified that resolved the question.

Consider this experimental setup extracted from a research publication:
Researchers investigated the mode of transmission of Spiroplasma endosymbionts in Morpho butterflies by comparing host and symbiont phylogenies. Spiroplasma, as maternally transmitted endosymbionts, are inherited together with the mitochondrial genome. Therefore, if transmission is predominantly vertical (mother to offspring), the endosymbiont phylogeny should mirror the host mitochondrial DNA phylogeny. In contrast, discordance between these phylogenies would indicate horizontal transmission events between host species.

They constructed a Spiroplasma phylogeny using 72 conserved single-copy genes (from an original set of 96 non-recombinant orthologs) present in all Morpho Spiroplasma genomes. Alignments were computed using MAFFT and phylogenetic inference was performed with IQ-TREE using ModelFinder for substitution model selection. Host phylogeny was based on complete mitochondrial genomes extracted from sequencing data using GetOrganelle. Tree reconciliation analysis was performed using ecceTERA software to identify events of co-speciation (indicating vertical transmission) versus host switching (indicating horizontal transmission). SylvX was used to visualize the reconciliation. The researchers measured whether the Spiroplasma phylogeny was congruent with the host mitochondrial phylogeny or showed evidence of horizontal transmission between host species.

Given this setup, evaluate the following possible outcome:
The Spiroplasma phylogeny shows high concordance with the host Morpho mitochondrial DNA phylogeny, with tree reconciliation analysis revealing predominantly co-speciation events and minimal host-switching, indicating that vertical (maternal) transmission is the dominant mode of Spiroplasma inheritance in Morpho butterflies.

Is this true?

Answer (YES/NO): NO